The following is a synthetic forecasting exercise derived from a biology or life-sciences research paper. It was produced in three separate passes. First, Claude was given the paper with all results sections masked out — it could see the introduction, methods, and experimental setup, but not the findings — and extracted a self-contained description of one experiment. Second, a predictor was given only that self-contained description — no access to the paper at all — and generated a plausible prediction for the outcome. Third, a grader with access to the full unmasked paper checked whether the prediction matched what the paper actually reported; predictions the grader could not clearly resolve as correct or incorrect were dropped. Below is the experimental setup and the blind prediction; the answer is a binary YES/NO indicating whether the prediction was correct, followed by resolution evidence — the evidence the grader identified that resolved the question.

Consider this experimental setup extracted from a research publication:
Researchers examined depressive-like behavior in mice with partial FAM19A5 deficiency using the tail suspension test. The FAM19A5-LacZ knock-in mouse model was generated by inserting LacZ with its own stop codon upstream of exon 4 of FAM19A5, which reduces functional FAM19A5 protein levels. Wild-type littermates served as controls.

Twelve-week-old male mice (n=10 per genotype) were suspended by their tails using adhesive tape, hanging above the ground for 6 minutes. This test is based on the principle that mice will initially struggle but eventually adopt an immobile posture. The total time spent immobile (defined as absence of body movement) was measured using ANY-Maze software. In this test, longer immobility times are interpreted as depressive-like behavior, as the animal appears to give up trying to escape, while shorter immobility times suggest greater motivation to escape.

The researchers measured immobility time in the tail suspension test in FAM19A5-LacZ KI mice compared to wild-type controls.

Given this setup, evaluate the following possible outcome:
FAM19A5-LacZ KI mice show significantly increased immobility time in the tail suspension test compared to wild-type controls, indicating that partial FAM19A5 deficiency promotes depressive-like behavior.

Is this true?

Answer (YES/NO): NO